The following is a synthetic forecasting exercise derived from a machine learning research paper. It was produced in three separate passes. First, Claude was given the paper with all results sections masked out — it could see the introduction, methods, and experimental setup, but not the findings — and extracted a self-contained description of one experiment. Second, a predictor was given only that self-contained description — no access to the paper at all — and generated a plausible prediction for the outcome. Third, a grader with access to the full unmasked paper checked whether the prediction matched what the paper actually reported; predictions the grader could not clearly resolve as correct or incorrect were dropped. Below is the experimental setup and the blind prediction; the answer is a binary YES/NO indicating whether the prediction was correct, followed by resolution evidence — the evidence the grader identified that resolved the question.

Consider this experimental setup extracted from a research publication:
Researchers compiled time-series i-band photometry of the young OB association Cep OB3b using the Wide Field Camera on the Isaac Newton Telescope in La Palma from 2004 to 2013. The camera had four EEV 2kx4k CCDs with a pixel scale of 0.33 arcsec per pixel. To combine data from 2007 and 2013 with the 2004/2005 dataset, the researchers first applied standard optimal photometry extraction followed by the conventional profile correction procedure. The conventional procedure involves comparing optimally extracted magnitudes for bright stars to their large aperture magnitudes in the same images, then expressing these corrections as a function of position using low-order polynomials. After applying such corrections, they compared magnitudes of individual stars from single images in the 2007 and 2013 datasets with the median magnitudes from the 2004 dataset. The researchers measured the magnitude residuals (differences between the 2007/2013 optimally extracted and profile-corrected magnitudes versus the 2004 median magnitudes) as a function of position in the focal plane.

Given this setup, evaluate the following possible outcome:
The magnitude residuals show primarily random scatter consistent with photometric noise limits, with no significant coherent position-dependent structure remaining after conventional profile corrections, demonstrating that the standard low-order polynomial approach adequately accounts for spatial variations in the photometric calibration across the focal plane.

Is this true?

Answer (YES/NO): NO